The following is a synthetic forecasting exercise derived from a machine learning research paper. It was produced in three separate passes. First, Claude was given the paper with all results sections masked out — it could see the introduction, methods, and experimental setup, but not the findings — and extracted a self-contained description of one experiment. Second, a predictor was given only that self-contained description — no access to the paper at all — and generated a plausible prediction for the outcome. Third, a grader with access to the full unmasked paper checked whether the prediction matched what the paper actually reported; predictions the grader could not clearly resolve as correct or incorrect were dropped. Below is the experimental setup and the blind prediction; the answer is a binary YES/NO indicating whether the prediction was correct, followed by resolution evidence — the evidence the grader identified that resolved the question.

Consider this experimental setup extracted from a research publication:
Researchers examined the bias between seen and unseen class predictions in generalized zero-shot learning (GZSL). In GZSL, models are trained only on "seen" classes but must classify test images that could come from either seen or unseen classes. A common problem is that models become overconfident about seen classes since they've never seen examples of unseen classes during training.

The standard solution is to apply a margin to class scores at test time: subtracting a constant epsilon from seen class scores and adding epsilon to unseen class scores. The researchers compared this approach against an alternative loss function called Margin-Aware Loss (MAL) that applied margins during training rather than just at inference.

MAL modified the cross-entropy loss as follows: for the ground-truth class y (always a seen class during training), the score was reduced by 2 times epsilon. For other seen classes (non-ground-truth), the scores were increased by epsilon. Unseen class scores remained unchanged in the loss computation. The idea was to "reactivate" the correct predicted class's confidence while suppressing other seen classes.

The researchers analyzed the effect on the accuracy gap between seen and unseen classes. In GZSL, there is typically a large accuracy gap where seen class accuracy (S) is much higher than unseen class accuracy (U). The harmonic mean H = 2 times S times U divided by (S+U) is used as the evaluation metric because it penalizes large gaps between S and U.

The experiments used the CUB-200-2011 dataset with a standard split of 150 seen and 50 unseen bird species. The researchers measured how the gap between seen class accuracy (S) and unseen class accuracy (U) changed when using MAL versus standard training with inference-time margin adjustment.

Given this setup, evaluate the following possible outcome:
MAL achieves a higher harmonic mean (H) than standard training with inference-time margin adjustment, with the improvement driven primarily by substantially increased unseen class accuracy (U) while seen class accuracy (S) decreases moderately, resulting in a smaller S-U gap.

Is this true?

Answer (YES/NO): NO